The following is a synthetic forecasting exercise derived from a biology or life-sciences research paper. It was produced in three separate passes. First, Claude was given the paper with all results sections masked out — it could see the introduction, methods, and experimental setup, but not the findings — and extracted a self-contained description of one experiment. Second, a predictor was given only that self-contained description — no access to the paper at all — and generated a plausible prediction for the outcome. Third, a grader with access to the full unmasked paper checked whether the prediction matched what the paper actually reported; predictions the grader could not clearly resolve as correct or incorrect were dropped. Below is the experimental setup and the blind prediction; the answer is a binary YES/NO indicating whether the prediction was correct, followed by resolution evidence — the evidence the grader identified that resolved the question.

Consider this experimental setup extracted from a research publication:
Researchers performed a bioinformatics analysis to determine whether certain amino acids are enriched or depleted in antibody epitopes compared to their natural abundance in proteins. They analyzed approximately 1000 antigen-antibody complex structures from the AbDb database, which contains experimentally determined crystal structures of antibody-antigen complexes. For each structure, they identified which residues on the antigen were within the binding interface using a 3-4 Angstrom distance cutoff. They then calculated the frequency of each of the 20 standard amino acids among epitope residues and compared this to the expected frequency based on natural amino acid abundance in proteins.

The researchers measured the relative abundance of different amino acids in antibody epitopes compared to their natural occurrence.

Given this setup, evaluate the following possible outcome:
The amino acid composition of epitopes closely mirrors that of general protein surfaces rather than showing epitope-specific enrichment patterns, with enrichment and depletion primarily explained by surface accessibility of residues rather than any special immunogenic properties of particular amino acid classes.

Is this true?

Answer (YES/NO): NO